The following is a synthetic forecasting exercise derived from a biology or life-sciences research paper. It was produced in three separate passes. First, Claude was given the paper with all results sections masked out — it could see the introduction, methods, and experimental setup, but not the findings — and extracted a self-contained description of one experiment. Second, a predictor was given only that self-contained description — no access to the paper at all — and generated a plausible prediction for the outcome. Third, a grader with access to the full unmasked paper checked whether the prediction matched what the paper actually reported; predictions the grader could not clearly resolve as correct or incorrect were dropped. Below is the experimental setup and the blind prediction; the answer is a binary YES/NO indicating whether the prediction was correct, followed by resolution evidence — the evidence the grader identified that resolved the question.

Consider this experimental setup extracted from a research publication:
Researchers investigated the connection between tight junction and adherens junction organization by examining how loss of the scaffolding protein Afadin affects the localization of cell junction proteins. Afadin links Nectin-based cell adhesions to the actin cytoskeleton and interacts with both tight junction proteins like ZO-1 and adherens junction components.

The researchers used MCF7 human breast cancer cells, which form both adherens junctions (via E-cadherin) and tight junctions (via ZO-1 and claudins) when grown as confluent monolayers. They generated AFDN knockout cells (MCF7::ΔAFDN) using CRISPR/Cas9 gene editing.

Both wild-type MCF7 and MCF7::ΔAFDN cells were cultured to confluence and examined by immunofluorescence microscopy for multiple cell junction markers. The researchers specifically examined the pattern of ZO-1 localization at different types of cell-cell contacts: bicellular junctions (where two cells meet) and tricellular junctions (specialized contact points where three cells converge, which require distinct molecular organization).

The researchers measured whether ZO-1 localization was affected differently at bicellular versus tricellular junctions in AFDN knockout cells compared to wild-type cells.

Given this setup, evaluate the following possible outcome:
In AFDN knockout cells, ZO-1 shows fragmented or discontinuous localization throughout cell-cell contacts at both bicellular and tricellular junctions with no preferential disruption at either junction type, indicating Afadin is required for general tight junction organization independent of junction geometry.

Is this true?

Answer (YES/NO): NO